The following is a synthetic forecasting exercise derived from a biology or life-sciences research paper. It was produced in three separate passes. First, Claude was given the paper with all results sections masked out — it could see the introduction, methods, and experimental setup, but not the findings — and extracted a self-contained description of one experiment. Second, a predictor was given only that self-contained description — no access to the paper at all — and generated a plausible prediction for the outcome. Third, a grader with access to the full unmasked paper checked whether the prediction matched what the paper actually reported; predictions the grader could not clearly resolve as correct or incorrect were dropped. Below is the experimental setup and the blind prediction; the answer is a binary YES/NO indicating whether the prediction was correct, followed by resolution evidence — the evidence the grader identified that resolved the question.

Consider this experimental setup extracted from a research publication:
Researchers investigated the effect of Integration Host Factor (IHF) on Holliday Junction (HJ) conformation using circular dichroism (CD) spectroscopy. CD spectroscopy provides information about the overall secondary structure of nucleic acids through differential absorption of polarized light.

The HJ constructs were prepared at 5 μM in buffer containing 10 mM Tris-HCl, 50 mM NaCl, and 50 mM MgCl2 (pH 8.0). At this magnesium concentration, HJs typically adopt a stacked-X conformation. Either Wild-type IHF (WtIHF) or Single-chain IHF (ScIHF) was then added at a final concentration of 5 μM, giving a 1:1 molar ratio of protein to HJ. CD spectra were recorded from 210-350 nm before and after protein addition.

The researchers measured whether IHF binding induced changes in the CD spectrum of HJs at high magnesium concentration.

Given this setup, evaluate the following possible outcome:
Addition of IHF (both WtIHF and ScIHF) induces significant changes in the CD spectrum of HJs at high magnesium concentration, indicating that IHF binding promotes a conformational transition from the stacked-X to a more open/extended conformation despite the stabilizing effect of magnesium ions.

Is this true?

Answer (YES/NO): YES